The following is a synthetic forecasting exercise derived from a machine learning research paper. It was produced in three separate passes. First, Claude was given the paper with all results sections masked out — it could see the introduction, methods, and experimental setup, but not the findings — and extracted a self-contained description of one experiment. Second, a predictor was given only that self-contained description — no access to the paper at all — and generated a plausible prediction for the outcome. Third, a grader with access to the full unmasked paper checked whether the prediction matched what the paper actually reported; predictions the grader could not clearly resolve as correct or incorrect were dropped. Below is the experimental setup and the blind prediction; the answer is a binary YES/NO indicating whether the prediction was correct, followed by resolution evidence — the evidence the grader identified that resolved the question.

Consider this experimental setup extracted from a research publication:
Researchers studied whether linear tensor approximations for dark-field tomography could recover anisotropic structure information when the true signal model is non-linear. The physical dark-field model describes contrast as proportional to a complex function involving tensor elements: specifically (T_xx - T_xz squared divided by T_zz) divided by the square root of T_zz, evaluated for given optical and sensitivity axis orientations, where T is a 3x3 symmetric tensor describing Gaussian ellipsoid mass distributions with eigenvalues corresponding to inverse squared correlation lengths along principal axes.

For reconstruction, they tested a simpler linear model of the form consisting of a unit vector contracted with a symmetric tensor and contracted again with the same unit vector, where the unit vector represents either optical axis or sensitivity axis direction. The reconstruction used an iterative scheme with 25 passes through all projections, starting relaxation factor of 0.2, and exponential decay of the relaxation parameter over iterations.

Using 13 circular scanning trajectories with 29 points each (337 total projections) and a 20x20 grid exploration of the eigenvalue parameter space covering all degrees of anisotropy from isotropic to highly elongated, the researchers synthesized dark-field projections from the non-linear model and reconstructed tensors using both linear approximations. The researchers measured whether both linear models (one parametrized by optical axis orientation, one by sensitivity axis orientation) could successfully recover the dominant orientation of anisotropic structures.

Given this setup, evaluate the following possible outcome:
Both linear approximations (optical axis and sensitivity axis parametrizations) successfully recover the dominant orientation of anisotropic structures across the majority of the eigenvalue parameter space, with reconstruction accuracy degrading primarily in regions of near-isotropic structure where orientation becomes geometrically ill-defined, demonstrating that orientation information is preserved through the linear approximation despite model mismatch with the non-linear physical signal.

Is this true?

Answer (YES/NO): NO